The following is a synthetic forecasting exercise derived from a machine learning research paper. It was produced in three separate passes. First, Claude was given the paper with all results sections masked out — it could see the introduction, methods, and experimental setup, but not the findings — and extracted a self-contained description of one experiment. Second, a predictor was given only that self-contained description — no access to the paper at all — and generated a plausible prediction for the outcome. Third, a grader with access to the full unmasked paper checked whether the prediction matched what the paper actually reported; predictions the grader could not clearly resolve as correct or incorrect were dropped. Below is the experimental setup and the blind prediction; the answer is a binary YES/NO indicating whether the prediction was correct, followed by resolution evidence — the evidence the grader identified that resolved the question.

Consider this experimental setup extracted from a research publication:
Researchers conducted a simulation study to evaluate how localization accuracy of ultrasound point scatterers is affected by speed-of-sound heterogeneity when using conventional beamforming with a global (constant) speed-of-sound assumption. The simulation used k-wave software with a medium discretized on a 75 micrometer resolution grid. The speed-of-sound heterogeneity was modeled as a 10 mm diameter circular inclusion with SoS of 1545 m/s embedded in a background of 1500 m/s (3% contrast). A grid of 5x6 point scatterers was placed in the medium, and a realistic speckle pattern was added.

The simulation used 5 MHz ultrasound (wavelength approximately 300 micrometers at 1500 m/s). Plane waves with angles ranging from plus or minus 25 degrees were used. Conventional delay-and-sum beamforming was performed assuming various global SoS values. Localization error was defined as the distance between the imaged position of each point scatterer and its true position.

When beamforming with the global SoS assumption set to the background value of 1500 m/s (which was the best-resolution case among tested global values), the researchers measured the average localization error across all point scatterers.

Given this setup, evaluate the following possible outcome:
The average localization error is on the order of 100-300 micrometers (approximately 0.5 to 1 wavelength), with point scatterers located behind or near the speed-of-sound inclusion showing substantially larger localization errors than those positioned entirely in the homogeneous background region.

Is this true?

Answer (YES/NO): NO